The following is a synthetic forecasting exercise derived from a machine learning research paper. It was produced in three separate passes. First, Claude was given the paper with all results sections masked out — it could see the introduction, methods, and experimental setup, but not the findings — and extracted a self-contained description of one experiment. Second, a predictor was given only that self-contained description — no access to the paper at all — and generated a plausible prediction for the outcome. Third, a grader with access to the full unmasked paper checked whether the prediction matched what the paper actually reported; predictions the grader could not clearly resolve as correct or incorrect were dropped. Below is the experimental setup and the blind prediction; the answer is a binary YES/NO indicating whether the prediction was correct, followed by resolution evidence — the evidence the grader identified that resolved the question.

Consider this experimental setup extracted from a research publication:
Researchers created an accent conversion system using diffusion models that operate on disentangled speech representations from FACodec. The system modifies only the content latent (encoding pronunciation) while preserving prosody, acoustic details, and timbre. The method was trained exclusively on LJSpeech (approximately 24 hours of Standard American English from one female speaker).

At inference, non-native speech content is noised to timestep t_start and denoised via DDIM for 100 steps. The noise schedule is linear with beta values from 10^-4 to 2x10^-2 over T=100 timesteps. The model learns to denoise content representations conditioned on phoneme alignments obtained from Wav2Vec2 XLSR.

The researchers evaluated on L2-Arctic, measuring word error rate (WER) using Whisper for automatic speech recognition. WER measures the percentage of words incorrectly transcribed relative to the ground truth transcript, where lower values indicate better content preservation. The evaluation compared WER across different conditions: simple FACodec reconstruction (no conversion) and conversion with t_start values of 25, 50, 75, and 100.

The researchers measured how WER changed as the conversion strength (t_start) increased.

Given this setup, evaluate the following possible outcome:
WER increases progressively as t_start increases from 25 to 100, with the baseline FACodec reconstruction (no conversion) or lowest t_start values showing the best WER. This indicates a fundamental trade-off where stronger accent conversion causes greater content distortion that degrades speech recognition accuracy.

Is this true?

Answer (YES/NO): YES